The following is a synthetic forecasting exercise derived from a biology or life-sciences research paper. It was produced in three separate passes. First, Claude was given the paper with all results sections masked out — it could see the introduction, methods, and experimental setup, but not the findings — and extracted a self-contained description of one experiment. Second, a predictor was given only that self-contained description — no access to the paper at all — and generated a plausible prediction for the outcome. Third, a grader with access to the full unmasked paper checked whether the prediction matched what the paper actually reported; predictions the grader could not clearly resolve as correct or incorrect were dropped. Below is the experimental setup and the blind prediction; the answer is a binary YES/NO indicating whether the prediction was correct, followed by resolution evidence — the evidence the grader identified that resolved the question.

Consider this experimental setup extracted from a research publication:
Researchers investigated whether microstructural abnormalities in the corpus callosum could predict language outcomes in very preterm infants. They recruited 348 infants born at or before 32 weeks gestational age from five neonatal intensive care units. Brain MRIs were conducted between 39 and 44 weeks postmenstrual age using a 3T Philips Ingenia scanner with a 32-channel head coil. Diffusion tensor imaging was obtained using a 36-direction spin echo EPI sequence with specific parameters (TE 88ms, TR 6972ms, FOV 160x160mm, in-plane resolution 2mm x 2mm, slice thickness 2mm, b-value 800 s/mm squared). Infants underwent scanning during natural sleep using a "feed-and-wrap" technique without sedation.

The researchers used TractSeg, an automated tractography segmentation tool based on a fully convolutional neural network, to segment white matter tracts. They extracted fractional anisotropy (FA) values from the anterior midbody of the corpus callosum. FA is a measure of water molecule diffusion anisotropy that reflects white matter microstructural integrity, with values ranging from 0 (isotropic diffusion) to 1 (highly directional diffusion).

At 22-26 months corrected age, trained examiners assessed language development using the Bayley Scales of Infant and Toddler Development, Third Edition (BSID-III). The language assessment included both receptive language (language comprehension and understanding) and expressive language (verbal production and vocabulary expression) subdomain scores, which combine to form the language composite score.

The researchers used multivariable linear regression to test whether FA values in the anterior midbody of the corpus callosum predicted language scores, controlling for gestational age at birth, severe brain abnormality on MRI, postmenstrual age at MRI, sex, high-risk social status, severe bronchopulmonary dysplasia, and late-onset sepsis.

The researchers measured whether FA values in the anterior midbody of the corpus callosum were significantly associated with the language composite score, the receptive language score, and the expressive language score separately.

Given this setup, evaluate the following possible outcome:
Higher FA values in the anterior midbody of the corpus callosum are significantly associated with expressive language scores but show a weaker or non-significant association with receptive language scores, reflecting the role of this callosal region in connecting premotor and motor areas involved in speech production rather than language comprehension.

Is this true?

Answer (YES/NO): YES